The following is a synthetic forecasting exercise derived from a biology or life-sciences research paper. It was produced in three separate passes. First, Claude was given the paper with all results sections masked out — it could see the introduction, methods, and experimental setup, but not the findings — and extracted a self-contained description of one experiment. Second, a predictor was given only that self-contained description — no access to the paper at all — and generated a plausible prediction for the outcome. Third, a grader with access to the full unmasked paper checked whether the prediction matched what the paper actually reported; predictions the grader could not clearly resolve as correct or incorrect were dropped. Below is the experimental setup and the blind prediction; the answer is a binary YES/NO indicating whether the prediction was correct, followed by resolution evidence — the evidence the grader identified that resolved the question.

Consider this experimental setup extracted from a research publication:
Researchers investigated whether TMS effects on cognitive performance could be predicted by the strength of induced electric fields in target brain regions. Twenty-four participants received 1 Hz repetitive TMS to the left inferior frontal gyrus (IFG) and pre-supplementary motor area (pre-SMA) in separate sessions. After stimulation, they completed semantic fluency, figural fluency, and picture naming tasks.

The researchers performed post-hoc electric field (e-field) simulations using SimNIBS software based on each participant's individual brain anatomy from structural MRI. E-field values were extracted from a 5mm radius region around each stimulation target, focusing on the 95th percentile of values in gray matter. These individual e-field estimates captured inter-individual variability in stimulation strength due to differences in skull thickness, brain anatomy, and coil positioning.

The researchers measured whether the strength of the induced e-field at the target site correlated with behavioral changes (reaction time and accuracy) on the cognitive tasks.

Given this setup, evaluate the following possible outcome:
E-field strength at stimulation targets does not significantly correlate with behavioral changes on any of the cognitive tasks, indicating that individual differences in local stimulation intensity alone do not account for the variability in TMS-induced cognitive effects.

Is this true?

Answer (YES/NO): NO